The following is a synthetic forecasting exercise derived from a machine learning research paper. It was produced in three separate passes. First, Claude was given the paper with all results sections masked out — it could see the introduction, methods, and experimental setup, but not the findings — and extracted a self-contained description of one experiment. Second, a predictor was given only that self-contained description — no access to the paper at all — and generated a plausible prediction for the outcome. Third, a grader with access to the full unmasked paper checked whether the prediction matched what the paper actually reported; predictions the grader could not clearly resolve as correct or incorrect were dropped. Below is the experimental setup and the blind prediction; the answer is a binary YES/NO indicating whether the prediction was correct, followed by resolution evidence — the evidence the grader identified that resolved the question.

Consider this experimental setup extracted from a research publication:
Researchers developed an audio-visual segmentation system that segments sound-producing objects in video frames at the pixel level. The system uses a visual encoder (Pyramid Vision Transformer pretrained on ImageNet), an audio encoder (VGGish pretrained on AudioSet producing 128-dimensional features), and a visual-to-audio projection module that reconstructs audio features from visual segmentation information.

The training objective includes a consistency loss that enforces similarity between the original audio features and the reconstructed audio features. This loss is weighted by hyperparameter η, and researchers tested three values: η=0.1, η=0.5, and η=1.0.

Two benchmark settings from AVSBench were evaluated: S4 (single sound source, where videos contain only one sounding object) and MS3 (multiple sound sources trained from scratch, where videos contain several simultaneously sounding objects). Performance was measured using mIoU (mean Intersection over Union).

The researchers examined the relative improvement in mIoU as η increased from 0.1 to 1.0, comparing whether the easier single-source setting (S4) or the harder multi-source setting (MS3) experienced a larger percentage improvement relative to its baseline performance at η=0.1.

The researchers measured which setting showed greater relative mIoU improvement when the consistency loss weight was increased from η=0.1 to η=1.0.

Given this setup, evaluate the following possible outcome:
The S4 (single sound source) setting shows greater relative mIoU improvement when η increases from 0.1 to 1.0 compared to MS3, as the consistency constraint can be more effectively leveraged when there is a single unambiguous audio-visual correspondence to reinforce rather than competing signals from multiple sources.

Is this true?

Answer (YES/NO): NO